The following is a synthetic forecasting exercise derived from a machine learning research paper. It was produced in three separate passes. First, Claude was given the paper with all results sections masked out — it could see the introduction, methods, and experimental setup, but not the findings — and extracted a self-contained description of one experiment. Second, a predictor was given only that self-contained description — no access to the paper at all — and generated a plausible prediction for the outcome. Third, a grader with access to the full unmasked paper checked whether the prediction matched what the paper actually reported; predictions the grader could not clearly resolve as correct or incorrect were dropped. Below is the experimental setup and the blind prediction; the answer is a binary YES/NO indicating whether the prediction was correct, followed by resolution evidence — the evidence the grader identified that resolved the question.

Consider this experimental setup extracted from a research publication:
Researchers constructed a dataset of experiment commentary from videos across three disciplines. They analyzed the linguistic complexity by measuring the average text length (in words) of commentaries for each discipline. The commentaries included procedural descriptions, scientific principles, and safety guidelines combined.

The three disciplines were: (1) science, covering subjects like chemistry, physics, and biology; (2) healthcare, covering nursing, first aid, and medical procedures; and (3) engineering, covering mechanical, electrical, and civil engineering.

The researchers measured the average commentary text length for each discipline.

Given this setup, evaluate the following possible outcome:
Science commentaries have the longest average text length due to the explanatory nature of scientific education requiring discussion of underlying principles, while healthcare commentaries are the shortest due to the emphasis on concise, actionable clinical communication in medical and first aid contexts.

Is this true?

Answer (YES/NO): NO